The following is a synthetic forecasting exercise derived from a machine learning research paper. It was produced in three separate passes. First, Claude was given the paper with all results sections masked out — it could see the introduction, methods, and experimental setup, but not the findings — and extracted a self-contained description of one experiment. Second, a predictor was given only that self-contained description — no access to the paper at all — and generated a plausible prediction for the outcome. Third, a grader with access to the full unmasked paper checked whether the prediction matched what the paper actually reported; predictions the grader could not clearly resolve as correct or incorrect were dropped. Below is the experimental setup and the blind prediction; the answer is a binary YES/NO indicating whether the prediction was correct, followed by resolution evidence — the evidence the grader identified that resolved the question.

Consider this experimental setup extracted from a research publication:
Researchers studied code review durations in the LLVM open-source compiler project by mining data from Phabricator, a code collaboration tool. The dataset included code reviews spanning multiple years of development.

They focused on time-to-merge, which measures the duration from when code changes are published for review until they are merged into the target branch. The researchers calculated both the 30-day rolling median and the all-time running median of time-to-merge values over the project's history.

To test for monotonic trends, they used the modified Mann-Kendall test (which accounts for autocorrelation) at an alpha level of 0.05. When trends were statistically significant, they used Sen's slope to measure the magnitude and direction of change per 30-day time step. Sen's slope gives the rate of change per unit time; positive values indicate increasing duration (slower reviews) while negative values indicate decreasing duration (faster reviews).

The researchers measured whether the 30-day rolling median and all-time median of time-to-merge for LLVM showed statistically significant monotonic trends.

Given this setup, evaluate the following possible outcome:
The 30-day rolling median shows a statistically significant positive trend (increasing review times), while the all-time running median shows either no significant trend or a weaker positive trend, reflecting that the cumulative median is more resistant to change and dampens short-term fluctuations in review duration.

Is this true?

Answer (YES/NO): NO